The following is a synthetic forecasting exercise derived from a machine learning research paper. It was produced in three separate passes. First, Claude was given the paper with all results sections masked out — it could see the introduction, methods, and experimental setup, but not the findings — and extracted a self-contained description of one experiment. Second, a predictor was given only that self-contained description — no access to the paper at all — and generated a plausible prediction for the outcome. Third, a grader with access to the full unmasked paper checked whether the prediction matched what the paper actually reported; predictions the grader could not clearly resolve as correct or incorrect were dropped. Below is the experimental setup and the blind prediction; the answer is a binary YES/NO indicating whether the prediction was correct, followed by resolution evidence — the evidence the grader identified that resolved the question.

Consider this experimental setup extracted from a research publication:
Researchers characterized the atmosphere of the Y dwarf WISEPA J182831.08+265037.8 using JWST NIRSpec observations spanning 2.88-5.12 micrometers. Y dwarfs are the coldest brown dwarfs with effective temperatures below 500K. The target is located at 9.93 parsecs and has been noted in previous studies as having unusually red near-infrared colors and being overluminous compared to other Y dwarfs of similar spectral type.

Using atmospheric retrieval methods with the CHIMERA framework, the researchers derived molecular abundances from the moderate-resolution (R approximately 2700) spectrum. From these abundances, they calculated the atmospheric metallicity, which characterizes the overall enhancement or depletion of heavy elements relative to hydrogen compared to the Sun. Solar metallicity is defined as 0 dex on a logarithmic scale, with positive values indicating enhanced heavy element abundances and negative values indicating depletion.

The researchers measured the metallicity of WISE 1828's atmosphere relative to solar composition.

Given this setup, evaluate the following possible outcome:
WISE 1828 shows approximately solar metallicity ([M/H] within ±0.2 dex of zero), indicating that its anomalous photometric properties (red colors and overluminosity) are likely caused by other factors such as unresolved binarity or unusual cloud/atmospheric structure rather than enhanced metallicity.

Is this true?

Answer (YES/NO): NO